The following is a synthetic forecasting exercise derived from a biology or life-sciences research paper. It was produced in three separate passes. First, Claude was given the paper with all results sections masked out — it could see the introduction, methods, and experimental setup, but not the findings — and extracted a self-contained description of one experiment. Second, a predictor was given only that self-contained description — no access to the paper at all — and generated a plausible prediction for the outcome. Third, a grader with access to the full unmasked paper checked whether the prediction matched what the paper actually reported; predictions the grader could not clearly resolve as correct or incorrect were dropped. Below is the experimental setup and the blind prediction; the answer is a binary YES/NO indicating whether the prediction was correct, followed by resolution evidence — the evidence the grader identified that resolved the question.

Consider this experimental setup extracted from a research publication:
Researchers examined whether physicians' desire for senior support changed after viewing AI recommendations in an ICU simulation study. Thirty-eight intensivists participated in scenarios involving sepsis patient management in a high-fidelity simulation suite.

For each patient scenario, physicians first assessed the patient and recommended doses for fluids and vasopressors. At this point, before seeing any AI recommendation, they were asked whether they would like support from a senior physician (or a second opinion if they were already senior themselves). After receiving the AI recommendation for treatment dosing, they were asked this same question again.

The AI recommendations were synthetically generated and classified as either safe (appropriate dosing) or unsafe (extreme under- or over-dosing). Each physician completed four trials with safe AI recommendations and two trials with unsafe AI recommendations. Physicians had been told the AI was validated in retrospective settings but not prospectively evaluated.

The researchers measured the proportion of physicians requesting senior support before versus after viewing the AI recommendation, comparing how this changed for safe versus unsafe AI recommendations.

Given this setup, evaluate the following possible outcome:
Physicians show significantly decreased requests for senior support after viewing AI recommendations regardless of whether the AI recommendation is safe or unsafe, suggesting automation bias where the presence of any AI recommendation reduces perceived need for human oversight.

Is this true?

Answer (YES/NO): NO